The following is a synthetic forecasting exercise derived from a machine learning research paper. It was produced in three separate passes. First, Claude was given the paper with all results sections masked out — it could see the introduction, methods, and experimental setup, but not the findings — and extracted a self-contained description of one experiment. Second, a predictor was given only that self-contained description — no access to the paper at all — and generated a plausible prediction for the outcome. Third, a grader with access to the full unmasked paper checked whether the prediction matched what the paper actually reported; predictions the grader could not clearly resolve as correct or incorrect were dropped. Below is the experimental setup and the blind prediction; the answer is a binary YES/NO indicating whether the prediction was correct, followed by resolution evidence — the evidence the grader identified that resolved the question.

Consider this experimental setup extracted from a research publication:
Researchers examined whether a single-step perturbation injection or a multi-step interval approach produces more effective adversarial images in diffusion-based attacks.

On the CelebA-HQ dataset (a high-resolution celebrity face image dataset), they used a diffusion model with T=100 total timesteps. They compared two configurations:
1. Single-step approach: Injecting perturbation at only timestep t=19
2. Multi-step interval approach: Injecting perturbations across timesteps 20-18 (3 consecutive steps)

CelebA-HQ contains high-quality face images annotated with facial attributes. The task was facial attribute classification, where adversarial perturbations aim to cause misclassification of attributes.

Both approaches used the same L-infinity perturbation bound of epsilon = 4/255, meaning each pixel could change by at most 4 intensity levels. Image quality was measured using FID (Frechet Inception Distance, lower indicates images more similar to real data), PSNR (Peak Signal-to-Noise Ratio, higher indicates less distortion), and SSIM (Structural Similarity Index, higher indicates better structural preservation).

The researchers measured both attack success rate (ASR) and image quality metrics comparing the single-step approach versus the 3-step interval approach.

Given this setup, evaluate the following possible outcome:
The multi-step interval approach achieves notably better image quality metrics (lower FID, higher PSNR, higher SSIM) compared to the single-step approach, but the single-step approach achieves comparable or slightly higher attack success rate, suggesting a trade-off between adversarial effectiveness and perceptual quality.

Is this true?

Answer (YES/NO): NO